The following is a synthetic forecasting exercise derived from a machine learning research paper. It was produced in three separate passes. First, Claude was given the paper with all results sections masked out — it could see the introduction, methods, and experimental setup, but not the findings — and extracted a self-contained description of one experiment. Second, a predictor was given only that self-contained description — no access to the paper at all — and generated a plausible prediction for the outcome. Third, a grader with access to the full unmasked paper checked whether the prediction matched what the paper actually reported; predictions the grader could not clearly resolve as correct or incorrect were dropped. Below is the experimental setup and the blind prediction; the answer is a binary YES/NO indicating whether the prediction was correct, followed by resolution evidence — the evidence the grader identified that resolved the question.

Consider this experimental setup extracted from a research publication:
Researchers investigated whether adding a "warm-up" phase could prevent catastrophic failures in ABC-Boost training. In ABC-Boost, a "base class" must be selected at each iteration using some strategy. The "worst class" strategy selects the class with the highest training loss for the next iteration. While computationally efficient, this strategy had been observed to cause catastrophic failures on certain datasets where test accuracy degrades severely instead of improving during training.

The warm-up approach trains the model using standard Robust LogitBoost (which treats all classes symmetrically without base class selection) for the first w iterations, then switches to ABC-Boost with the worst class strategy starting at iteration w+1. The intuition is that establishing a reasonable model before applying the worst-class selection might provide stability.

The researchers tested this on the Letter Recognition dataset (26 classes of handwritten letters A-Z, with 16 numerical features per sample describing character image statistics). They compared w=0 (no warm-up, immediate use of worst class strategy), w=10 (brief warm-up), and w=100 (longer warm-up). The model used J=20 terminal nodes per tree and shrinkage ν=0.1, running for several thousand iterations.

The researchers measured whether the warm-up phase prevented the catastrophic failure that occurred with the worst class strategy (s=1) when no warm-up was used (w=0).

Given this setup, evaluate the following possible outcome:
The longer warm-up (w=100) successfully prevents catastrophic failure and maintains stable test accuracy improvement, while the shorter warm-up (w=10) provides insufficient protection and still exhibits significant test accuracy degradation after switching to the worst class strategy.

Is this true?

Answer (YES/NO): NO